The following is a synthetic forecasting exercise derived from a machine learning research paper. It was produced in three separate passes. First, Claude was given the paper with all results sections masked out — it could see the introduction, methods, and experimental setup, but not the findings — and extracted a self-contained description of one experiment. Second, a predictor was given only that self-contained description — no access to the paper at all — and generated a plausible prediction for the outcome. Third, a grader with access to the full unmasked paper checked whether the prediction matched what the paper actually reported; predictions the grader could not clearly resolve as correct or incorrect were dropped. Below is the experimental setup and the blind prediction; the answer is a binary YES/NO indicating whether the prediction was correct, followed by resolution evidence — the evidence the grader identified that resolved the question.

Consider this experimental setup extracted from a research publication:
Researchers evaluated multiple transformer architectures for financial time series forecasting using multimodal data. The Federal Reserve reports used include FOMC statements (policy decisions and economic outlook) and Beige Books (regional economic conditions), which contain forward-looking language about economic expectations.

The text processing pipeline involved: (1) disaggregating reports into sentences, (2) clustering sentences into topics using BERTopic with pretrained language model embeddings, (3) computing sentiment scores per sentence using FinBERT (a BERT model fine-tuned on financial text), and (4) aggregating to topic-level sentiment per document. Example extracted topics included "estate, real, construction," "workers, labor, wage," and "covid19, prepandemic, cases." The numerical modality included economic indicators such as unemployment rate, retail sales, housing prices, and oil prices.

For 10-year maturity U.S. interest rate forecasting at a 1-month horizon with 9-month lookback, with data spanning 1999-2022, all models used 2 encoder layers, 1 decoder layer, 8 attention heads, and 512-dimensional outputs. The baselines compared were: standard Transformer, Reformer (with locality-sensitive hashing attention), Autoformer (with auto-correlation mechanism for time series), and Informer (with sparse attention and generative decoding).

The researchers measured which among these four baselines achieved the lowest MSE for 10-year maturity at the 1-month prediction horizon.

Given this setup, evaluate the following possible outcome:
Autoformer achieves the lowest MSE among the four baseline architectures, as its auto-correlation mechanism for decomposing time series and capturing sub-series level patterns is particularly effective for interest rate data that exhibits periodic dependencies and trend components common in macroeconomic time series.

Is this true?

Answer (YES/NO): YES